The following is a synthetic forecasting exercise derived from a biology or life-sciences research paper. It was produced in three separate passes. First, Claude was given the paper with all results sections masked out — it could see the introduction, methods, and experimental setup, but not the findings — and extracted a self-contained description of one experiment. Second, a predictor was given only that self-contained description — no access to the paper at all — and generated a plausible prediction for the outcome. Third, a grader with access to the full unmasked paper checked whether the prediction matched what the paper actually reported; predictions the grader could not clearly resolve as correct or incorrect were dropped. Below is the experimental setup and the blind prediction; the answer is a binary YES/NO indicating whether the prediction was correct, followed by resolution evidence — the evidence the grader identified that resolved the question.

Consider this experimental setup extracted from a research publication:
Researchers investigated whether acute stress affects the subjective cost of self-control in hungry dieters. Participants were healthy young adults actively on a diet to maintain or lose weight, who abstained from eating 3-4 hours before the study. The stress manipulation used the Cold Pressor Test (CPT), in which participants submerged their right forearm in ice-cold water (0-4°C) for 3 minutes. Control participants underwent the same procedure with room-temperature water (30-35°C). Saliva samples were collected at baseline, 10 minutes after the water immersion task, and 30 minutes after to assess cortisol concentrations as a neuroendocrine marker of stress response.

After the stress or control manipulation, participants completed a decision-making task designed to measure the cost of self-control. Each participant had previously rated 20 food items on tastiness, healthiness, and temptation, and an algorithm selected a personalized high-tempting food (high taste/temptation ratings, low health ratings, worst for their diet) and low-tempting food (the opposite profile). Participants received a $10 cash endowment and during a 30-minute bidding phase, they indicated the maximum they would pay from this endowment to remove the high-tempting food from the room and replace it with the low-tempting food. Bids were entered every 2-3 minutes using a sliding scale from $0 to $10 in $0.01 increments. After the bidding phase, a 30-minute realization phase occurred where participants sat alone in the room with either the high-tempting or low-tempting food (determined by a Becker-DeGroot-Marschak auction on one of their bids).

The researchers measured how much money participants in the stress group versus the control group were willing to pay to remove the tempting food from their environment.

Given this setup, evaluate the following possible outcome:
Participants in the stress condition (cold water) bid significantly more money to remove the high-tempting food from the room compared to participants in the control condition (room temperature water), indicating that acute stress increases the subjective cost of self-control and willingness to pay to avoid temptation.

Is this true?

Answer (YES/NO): YES